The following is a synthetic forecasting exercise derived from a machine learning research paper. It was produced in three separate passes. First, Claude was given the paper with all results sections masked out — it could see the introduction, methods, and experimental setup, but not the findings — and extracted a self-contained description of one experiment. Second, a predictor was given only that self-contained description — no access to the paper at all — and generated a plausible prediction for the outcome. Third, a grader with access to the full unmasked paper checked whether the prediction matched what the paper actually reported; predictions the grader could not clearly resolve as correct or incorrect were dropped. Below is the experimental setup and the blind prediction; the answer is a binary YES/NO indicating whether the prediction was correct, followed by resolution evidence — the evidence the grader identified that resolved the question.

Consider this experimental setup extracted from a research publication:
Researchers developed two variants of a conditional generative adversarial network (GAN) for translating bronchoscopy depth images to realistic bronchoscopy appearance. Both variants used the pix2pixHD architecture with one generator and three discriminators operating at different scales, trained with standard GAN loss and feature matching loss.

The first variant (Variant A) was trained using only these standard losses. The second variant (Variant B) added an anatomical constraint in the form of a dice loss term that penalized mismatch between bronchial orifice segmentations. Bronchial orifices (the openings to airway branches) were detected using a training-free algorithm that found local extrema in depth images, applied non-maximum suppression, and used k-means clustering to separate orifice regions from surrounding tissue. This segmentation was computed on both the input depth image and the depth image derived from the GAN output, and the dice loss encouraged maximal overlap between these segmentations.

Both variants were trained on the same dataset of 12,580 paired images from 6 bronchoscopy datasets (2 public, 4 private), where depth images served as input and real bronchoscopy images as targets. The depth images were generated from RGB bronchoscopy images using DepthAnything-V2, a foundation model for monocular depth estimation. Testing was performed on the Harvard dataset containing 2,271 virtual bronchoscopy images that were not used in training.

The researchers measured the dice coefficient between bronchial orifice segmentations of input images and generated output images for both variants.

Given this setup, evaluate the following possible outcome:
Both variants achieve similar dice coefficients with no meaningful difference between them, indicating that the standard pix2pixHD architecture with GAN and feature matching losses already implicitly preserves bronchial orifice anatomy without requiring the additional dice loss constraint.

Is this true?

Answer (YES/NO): NO